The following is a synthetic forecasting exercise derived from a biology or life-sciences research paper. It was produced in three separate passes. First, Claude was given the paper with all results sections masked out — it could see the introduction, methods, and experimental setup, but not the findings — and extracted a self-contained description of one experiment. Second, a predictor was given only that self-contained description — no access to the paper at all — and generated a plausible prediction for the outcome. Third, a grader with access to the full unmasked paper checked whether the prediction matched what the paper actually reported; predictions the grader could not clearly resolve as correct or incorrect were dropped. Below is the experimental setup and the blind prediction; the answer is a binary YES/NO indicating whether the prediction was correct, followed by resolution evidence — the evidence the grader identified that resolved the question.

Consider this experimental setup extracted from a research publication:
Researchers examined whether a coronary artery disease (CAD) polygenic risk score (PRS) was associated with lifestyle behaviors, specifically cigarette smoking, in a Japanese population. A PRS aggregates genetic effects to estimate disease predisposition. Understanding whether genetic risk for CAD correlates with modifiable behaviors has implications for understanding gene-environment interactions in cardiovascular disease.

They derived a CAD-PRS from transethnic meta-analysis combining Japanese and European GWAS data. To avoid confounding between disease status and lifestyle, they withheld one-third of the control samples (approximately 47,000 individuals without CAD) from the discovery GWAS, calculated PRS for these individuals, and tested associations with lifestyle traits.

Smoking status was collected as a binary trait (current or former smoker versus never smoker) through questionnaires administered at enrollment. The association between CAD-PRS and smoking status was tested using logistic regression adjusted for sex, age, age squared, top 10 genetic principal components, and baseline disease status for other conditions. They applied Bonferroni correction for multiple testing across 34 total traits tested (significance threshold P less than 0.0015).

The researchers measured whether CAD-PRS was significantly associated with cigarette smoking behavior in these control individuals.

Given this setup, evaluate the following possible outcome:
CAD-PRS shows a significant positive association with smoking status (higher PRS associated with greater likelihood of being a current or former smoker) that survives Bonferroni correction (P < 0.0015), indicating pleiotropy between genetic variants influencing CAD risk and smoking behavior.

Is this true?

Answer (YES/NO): YES